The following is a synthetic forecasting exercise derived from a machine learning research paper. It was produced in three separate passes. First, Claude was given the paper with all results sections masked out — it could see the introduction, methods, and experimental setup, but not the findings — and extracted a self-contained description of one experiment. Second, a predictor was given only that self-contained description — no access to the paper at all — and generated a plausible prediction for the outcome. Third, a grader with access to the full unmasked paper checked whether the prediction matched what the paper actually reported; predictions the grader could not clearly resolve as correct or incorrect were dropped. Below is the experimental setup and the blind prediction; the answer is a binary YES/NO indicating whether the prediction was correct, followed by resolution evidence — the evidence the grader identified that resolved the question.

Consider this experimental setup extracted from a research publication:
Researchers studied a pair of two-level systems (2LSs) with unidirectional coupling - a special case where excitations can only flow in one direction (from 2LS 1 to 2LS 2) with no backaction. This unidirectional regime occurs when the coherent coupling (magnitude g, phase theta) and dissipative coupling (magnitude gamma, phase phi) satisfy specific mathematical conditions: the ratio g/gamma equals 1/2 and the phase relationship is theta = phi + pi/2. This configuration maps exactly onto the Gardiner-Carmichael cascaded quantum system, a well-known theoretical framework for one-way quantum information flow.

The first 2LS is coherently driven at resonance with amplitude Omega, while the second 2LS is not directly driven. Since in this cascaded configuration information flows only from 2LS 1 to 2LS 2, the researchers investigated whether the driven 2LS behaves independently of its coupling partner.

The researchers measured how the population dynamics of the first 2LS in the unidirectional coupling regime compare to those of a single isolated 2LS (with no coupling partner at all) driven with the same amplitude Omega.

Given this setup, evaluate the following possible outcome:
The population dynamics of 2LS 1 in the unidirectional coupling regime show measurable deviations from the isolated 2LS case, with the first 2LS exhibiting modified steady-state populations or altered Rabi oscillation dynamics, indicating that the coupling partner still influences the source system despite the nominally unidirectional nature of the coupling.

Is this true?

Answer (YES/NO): NO